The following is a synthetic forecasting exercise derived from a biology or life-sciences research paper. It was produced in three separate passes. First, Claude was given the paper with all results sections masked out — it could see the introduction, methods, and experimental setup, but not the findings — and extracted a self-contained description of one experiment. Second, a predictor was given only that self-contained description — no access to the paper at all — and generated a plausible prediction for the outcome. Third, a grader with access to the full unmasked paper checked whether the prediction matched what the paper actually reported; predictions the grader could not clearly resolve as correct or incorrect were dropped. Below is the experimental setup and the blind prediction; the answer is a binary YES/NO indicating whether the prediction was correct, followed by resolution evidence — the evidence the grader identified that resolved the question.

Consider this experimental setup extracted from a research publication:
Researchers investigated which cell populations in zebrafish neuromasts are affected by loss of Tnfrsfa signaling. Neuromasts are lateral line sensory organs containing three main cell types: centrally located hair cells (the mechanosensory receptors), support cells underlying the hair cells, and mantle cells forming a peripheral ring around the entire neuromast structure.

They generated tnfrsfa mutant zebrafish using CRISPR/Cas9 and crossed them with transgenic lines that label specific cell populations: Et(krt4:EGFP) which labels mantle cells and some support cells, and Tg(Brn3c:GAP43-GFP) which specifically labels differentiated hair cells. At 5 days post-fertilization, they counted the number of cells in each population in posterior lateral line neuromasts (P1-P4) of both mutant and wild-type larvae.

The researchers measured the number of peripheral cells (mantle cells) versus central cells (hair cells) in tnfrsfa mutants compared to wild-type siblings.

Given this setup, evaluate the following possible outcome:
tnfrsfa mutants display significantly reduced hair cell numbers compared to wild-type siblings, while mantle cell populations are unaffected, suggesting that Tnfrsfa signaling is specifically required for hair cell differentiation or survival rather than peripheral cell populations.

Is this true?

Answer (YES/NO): NO